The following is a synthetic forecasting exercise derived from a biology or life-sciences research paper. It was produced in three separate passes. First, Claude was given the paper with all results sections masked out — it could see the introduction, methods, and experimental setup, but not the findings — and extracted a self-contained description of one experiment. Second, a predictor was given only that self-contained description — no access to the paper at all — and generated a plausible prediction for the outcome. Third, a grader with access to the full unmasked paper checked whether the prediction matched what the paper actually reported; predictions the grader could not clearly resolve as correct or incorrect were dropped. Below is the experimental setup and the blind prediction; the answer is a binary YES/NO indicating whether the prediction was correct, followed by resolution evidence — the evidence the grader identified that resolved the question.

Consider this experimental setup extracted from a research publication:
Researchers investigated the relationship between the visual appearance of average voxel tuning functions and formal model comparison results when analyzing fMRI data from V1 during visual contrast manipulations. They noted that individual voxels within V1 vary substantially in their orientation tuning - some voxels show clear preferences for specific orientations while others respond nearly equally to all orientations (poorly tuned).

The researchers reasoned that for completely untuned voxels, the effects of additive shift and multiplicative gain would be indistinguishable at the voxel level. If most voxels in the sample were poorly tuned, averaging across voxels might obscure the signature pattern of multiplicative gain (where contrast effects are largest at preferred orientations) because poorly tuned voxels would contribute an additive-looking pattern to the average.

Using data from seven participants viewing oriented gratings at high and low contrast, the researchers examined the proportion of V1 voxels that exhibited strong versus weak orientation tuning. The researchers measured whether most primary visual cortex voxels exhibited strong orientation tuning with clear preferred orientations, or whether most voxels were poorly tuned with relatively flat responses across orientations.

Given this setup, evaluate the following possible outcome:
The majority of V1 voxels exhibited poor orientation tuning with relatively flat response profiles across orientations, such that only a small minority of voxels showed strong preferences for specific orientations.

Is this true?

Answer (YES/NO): YES